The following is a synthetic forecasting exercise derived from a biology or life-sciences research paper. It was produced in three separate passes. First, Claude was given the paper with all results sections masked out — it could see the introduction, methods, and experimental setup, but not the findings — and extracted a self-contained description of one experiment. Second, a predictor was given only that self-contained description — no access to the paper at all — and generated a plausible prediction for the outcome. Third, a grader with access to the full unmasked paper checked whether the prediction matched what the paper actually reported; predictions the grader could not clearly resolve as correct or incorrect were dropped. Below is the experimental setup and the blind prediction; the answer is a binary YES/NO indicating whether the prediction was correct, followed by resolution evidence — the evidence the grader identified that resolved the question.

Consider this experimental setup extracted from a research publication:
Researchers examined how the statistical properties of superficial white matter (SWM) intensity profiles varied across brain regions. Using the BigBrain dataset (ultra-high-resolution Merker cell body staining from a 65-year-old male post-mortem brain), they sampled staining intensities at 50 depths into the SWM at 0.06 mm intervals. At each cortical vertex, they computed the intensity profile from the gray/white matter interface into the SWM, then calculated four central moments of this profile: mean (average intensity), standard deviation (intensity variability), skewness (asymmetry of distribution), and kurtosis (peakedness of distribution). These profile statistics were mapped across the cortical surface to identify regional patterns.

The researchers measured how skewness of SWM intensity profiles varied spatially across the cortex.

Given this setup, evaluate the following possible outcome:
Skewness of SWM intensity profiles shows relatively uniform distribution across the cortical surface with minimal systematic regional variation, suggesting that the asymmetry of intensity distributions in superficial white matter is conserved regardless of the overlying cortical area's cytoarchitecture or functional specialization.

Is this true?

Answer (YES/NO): NO